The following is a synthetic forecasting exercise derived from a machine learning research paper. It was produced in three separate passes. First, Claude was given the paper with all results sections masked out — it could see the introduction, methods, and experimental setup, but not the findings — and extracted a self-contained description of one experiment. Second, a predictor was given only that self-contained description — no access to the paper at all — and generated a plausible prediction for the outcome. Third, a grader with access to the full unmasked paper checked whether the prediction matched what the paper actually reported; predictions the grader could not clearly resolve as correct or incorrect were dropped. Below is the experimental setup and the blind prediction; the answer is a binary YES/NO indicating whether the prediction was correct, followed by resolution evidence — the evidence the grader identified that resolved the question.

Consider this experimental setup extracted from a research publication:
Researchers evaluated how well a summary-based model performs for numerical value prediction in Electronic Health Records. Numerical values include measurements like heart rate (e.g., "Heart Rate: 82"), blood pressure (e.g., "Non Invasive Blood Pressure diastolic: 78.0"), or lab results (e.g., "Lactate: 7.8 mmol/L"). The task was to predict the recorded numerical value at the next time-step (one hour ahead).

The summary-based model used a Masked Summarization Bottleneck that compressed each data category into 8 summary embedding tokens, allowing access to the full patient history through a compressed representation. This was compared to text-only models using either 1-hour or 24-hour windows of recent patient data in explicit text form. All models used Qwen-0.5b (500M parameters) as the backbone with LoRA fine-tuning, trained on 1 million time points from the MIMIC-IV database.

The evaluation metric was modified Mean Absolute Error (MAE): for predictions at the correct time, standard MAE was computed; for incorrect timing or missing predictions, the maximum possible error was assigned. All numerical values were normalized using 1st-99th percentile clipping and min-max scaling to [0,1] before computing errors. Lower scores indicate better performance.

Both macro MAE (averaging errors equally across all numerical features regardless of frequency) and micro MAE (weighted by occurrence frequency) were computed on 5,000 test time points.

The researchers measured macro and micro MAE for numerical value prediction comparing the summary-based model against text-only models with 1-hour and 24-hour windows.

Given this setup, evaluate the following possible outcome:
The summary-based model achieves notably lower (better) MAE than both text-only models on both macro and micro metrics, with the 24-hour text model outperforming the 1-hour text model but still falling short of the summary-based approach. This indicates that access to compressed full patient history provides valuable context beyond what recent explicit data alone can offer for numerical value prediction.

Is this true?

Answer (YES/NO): YES